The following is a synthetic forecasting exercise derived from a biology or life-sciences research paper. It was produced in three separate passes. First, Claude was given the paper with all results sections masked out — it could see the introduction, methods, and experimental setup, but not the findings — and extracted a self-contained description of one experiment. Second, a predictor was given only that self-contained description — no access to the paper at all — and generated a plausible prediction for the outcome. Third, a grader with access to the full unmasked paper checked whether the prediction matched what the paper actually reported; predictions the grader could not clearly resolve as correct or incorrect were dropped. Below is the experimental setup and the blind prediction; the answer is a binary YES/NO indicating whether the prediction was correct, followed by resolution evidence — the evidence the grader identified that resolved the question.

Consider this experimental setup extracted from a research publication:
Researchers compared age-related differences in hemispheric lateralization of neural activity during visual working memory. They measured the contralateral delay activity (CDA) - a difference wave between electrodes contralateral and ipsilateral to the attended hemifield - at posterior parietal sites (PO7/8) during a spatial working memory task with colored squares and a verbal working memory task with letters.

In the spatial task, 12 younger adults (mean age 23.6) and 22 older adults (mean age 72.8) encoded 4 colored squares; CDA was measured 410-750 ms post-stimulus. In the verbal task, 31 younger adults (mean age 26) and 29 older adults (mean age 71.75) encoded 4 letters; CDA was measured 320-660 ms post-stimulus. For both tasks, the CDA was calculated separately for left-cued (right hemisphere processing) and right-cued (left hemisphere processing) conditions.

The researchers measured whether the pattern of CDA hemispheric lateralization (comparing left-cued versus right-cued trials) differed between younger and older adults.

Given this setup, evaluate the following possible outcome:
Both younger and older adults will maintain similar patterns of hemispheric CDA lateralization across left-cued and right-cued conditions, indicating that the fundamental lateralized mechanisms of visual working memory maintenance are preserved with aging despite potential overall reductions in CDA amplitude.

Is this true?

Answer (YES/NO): YES